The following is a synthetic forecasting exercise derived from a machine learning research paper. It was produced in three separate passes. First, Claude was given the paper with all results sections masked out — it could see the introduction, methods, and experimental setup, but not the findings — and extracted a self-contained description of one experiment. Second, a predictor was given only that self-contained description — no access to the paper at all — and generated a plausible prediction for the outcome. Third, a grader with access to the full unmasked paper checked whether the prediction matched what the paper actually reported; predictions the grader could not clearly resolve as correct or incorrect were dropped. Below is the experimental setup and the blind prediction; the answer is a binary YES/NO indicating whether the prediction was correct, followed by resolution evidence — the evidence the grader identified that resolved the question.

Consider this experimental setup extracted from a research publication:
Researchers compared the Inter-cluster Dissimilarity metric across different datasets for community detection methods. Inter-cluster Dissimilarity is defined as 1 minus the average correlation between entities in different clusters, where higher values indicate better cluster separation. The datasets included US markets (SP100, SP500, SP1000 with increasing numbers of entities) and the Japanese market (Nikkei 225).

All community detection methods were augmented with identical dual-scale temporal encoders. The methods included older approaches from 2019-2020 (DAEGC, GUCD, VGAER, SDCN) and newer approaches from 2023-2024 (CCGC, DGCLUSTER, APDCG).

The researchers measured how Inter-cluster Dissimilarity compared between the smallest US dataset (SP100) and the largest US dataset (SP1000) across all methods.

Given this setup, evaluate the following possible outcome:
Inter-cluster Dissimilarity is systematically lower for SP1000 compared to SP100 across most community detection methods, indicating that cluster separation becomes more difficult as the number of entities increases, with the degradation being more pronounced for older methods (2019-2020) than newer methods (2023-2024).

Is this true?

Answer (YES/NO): NO